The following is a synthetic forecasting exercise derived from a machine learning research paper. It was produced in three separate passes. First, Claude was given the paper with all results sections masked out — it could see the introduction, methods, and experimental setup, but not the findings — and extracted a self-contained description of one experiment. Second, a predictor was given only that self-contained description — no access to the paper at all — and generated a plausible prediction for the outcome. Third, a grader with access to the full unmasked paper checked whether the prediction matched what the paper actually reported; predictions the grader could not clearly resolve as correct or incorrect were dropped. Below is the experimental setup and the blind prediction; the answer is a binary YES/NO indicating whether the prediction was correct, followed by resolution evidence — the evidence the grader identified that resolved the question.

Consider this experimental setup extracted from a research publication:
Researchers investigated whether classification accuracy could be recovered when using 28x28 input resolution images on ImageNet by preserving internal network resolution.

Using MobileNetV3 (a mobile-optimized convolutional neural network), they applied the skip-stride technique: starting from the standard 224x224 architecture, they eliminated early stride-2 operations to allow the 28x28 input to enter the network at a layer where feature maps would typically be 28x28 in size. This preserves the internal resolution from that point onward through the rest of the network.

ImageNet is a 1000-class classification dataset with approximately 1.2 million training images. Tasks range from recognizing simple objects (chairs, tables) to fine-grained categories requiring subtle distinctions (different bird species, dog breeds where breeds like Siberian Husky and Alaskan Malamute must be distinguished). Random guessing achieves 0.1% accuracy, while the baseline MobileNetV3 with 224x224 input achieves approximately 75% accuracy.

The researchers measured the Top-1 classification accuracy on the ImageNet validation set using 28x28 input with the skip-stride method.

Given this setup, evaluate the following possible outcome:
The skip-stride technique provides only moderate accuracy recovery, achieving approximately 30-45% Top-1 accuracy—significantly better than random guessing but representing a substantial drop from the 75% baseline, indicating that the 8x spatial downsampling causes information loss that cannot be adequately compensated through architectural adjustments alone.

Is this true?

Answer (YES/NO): NO